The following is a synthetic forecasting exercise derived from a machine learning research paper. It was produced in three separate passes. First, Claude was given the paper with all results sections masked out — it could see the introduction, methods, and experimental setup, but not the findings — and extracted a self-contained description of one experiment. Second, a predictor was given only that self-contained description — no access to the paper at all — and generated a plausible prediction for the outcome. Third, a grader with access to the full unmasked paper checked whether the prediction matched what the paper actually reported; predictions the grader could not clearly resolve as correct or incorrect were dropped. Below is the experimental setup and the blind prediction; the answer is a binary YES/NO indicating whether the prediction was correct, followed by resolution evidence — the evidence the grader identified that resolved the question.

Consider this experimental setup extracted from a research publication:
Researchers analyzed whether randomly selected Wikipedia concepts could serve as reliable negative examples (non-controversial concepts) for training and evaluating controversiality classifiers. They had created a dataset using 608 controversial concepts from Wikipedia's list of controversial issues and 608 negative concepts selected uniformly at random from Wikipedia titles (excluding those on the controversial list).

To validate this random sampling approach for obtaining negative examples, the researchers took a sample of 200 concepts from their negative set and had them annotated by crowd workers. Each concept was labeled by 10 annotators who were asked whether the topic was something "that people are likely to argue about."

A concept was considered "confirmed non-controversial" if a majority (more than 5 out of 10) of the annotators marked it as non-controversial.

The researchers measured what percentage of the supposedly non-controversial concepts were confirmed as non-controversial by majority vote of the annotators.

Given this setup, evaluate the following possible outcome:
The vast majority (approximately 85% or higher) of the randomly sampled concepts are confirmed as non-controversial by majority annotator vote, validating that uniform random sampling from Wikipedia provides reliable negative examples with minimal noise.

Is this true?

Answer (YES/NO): YES